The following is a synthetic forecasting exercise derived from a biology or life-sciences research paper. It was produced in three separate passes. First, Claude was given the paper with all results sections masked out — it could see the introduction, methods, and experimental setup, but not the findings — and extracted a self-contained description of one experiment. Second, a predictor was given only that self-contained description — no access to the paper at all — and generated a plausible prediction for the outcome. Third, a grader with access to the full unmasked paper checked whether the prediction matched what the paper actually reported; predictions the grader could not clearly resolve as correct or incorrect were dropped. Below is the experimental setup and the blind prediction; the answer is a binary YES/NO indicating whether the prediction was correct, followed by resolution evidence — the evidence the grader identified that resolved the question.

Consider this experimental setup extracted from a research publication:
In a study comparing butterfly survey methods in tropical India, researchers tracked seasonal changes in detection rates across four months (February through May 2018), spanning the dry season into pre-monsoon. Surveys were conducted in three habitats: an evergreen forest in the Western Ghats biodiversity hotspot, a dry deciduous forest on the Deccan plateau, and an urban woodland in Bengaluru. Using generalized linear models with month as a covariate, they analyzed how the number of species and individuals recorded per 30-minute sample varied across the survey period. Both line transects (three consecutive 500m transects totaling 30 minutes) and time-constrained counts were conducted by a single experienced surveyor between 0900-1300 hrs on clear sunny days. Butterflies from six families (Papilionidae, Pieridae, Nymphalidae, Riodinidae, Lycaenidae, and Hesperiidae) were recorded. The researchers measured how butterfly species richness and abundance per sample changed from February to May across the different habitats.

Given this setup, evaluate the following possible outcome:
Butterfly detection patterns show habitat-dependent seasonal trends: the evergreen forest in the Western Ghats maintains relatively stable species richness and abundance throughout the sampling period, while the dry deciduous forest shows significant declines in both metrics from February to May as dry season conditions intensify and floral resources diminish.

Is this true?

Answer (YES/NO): NO